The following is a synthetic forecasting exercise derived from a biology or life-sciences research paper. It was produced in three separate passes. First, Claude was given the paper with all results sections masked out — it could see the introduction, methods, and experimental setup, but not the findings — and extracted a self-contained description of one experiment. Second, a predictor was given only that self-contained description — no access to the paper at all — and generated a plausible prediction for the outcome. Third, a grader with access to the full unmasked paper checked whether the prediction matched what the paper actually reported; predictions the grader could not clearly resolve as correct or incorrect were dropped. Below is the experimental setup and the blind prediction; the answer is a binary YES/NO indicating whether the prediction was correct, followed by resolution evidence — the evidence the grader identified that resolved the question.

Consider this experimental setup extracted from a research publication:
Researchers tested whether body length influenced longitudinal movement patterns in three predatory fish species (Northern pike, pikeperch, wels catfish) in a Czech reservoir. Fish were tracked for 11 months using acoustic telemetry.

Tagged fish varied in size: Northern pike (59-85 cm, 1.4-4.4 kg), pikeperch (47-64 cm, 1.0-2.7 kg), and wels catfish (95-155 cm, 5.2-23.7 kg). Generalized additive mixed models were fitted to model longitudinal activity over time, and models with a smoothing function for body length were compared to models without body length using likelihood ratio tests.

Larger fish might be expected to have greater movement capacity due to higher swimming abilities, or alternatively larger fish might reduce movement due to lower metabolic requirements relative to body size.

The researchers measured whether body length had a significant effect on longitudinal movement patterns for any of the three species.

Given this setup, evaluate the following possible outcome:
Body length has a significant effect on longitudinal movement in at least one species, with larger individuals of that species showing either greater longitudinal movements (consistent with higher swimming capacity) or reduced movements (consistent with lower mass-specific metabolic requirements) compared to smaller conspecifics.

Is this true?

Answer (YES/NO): NO